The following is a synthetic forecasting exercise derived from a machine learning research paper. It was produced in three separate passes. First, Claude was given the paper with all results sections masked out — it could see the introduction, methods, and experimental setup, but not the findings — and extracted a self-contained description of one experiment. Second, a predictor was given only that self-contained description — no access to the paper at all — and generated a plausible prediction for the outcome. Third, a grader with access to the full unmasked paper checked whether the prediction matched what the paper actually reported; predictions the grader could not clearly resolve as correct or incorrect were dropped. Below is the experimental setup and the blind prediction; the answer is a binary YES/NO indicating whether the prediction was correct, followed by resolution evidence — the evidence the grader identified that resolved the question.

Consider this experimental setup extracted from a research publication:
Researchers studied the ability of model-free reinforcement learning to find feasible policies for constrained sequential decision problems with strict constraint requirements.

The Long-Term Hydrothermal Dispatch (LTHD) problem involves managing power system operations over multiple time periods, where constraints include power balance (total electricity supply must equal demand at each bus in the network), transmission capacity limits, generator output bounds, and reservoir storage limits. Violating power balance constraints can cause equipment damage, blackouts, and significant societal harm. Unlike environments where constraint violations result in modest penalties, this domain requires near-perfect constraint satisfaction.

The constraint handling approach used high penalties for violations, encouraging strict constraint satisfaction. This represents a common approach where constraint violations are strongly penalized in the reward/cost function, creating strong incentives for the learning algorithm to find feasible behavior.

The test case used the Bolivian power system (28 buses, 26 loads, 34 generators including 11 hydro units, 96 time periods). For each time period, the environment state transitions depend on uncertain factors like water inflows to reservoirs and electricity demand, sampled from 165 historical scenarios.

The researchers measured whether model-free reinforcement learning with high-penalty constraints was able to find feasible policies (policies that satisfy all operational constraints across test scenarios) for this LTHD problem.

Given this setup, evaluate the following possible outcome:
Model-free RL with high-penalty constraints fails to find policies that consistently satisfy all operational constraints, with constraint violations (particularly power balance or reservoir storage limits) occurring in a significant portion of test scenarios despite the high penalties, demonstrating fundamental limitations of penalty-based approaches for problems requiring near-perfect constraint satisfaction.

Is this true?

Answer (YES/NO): YES